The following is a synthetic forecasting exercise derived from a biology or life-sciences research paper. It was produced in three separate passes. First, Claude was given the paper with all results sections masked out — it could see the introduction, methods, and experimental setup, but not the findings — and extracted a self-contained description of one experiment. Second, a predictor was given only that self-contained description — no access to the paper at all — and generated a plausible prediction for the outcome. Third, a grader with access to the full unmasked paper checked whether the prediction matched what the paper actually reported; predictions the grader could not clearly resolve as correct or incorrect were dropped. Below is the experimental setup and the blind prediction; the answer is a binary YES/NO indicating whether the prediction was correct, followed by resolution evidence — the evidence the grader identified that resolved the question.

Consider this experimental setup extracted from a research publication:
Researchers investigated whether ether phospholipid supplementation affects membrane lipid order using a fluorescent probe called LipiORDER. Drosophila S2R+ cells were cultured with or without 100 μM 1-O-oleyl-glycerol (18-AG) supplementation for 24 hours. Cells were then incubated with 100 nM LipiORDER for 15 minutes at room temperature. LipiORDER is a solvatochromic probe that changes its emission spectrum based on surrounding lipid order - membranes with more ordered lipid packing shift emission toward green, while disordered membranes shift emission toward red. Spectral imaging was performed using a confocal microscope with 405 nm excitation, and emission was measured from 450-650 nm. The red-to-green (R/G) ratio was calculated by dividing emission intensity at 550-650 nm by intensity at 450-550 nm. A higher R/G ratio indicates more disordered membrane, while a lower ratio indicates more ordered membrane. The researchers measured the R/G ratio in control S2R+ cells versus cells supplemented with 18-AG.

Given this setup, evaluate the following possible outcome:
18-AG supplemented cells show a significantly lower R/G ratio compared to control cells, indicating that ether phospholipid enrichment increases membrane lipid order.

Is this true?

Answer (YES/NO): NO